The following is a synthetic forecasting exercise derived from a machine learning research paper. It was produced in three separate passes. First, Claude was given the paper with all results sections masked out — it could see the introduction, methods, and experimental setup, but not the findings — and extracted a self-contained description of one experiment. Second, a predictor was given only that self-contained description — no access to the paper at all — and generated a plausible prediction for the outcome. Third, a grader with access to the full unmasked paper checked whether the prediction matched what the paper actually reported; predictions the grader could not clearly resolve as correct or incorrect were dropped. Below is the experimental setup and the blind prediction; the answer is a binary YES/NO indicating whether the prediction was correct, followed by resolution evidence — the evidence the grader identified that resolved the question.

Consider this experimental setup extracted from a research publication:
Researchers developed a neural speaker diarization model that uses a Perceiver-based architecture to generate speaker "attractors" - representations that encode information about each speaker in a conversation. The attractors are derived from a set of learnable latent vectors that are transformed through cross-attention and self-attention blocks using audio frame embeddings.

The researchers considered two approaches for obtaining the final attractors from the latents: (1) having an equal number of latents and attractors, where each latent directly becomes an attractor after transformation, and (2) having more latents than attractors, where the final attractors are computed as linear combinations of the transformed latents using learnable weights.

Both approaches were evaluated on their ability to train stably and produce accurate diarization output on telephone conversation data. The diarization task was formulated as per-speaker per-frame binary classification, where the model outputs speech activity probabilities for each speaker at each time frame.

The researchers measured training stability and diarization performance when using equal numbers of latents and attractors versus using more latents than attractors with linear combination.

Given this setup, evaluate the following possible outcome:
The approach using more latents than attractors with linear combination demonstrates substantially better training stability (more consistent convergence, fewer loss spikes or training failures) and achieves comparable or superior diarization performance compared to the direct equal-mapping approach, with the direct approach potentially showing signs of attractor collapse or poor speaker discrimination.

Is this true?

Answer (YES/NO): YES